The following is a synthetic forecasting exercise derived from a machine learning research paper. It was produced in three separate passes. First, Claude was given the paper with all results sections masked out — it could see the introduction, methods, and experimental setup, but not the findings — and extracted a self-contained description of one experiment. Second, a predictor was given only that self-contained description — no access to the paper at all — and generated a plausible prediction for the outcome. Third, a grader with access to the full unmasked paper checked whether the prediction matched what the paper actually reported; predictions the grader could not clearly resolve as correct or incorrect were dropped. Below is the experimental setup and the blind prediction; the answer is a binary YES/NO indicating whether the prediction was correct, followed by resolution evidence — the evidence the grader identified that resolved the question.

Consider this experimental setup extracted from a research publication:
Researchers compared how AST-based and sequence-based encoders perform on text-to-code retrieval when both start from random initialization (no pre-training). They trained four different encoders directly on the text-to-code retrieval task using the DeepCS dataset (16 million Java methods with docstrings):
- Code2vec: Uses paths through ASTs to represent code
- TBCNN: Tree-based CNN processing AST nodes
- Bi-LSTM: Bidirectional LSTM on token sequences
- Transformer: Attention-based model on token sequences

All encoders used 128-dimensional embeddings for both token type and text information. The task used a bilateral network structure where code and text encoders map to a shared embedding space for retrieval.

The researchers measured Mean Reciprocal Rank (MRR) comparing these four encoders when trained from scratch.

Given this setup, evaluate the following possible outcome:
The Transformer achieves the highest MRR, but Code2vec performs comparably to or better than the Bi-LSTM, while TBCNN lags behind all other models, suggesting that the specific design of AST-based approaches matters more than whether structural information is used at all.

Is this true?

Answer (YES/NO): NO